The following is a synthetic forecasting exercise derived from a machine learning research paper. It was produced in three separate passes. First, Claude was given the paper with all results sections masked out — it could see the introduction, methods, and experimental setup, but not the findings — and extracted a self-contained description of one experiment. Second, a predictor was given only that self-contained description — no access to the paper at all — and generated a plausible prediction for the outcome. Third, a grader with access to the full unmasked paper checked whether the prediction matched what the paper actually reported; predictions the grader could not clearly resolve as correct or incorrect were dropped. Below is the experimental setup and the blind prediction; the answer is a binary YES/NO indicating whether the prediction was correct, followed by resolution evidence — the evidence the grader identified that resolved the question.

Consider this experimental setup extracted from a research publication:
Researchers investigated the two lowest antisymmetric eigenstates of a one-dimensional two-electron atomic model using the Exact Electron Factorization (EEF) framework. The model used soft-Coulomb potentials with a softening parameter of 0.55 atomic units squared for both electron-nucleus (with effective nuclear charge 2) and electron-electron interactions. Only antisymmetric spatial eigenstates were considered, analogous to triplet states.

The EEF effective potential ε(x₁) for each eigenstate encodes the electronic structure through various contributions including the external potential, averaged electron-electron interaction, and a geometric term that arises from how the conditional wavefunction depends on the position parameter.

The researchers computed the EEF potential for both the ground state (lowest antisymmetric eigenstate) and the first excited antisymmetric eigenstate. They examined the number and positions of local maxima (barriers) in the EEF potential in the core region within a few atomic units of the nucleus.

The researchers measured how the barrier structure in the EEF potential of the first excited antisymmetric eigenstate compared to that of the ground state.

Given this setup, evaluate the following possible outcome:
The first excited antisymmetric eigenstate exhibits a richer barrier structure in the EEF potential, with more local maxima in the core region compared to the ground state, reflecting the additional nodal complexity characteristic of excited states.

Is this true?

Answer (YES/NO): NO